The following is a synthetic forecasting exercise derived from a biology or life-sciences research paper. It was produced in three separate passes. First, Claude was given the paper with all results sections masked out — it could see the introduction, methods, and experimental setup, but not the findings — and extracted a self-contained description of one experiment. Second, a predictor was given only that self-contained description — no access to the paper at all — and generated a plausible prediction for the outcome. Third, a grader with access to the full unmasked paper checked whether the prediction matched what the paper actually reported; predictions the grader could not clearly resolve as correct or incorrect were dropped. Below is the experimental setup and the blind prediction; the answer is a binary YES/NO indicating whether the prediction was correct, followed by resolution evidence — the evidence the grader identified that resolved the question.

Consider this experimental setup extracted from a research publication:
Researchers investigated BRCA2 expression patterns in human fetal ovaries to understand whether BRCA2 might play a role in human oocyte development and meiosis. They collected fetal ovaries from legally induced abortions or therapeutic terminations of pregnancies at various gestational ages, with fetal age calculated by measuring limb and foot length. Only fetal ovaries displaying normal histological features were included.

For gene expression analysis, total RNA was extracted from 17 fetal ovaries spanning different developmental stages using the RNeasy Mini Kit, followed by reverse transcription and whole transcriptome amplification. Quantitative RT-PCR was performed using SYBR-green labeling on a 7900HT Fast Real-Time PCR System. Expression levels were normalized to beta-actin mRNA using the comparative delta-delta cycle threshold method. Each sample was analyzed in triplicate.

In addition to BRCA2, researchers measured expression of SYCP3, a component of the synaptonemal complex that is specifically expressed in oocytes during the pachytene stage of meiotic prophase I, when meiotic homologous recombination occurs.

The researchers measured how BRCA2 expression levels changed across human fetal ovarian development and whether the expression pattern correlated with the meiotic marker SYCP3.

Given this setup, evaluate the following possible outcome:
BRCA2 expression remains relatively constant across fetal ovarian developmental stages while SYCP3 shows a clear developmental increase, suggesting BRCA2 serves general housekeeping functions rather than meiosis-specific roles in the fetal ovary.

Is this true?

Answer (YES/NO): NO